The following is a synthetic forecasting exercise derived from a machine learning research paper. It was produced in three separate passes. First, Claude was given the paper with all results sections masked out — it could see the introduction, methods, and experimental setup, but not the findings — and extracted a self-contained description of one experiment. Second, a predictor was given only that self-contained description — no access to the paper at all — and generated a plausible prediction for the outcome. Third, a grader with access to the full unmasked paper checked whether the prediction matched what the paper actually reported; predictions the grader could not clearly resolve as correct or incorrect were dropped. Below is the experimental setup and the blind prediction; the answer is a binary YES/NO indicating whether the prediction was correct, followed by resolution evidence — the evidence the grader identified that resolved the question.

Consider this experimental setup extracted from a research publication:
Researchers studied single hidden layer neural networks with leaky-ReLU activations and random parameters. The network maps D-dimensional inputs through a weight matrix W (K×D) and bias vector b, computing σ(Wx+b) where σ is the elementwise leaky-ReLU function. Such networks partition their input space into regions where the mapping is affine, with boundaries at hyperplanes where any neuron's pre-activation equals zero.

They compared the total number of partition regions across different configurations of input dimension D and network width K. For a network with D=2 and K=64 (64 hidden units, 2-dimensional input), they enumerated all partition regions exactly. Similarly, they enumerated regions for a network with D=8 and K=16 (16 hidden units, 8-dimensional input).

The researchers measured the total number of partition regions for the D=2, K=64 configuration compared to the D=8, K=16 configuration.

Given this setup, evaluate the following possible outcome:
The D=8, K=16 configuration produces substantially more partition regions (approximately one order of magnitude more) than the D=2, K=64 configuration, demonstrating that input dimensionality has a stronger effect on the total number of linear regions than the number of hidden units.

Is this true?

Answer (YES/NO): NO